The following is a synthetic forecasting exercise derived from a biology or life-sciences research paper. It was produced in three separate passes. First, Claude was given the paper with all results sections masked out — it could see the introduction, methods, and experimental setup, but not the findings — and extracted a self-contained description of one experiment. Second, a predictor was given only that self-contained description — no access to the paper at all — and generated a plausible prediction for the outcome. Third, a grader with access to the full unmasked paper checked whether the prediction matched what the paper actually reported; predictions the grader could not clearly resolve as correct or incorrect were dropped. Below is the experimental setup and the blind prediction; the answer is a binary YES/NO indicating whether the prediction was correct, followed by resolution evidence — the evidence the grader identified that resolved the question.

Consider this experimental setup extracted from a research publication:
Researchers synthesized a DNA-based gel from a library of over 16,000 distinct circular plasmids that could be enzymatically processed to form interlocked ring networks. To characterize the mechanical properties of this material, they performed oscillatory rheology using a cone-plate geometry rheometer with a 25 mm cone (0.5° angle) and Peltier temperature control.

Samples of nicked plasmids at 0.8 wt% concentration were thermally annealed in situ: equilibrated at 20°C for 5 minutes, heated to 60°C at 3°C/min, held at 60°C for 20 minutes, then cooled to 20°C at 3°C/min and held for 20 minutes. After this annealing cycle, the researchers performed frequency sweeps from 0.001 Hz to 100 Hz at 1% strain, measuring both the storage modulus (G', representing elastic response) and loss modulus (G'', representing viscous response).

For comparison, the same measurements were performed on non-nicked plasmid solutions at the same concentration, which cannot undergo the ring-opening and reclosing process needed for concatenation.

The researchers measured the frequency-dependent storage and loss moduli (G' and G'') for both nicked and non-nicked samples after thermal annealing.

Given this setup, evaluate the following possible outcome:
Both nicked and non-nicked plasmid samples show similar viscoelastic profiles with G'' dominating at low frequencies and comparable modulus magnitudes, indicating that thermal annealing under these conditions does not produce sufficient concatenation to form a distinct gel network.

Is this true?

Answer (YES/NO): NO